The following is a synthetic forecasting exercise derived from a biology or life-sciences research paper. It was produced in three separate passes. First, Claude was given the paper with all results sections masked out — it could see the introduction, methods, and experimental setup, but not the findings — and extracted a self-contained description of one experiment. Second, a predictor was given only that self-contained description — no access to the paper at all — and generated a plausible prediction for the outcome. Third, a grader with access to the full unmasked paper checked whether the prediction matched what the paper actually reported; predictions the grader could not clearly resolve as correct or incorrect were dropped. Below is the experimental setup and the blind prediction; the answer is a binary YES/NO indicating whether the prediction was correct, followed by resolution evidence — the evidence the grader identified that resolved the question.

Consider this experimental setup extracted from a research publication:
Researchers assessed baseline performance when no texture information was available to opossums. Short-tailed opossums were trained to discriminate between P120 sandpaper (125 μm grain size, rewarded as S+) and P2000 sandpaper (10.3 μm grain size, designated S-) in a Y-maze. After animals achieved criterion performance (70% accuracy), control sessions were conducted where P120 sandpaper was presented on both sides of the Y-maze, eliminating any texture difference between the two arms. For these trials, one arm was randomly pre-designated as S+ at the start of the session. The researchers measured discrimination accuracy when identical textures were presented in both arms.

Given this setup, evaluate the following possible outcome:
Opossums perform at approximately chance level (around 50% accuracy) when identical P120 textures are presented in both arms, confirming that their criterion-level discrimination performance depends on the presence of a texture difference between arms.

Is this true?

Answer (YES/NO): YES